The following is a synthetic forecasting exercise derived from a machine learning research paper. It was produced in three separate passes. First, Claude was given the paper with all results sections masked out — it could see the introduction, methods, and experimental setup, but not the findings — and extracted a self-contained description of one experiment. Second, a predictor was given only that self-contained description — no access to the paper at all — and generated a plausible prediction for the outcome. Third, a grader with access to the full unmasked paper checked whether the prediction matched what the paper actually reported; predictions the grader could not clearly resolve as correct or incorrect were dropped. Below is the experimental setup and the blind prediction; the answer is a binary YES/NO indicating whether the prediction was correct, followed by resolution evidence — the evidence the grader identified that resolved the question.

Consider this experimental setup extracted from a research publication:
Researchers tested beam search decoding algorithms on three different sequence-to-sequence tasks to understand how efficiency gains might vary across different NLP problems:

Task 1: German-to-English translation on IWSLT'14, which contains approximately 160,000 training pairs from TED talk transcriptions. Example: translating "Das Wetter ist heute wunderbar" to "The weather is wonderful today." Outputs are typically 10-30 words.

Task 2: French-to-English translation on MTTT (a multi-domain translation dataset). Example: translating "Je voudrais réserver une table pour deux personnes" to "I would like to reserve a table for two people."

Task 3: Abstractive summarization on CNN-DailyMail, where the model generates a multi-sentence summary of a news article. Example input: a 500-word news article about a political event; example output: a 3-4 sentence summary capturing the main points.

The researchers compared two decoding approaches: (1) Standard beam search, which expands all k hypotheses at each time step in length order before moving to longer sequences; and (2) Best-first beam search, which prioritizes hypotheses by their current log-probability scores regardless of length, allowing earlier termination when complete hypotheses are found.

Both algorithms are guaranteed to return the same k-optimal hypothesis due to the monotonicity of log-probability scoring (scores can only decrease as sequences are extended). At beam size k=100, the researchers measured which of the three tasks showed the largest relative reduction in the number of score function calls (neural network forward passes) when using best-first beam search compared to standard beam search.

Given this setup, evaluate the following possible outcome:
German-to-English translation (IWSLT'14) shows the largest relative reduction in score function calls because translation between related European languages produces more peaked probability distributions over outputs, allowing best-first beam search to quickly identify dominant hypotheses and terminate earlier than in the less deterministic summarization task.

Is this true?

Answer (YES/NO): NO